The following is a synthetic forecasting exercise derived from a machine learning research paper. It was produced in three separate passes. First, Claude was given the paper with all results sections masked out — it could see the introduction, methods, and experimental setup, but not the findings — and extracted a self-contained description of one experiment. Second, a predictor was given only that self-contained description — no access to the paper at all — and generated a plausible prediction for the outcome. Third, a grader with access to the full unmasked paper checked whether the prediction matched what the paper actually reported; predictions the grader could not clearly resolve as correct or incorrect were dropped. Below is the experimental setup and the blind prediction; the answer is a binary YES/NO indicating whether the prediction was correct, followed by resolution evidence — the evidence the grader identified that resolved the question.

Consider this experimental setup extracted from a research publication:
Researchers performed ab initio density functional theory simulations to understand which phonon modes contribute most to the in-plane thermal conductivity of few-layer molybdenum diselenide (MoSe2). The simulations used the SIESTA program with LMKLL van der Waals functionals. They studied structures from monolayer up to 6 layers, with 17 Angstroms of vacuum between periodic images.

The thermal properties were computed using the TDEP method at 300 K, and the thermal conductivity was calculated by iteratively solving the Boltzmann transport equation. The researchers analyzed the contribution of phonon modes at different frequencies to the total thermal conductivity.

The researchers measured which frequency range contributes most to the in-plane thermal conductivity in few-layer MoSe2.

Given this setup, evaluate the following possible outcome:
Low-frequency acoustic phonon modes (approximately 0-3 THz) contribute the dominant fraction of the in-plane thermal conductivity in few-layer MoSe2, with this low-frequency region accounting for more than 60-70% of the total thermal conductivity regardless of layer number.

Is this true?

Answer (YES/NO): NO